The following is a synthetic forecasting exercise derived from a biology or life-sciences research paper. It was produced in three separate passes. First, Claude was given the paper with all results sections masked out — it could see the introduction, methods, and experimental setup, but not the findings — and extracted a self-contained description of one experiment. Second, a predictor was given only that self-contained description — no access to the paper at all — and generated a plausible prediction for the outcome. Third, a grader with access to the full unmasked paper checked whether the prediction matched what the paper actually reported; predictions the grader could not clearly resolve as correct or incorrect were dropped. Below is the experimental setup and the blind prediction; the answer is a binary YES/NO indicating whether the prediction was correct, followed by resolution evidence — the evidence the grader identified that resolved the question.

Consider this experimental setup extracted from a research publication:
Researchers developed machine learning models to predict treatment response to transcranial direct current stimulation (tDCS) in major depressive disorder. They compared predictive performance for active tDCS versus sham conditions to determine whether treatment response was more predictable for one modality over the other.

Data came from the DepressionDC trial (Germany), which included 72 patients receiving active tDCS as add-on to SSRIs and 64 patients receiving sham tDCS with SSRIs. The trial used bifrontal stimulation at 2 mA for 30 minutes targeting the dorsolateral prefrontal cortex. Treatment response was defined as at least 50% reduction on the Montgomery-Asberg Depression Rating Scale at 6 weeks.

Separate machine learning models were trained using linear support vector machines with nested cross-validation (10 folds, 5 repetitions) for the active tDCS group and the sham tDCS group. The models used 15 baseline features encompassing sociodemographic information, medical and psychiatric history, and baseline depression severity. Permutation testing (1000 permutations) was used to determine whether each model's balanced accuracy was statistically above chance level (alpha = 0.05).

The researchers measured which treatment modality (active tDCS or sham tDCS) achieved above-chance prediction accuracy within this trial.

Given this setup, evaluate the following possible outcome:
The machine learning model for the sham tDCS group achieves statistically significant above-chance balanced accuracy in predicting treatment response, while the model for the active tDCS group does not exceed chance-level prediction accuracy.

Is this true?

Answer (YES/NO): NO